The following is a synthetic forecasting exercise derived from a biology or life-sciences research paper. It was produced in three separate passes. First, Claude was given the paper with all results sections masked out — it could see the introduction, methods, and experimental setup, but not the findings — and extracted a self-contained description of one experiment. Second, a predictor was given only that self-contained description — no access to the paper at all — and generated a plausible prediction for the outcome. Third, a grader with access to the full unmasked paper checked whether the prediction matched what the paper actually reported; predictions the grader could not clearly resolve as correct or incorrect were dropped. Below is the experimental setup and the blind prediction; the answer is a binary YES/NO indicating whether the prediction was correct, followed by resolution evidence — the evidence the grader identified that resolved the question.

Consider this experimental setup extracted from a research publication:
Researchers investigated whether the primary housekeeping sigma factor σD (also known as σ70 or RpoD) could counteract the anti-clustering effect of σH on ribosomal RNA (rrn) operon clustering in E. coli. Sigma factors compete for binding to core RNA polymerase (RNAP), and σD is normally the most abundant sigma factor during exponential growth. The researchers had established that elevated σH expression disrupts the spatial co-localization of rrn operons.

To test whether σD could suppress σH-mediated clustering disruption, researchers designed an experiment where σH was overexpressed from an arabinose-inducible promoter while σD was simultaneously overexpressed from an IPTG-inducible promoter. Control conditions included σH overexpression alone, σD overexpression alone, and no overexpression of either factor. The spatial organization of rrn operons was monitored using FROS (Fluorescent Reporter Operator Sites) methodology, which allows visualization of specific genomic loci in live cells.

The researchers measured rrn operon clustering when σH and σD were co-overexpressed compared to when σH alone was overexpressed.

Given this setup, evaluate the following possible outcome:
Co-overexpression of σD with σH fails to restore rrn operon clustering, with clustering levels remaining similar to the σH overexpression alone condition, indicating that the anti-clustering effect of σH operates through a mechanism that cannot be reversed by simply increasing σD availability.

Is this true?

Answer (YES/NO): NO